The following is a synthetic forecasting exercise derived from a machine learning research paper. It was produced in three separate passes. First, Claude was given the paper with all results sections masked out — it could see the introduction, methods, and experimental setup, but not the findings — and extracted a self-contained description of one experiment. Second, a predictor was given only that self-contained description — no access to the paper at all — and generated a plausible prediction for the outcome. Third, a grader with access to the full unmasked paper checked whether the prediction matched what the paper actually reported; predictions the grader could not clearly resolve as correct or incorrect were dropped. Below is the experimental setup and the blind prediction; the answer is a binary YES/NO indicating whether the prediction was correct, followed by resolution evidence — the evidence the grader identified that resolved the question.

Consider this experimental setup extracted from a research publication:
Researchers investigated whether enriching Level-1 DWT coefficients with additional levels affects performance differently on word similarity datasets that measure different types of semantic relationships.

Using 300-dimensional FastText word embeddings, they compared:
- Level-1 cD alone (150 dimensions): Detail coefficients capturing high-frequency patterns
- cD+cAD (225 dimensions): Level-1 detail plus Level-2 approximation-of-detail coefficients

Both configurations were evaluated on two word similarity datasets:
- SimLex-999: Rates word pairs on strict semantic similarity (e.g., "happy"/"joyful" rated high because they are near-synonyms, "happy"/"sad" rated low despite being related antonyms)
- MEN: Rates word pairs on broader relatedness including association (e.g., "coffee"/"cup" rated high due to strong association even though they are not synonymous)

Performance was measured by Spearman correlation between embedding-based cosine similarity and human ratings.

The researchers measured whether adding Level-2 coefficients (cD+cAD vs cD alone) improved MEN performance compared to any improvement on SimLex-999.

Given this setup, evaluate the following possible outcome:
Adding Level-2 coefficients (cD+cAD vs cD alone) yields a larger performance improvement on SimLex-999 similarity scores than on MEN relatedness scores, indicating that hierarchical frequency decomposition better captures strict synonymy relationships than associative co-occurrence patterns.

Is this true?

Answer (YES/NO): NO